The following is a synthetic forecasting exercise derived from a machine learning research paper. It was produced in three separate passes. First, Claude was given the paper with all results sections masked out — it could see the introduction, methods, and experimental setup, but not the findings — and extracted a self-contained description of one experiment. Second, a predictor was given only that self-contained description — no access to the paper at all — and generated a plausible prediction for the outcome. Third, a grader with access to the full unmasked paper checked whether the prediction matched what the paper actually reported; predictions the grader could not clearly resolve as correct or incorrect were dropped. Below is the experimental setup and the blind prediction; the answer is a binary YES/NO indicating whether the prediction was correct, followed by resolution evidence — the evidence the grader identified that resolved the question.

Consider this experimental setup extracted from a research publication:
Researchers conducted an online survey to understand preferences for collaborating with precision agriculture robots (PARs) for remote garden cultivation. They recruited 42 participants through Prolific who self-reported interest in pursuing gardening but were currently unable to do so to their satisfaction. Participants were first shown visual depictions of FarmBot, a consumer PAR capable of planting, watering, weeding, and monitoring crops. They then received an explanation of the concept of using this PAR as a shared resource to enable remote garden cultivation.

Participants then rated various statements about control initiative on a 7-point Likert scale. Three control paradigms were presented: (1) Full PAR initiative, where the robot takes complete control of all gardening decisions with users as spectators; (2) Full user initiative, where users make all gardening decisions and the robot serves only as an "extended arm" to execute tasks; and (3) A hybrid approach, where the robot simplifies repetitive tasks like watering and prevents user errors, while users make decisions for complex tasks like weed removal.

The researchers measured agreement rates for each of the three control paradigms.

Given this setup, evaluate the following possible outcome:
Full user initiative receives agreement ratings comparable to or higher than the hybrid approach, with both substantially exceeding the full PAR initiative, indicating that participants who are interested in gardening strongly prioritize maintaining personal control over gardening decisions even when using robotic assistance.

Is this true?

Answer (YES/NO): NO